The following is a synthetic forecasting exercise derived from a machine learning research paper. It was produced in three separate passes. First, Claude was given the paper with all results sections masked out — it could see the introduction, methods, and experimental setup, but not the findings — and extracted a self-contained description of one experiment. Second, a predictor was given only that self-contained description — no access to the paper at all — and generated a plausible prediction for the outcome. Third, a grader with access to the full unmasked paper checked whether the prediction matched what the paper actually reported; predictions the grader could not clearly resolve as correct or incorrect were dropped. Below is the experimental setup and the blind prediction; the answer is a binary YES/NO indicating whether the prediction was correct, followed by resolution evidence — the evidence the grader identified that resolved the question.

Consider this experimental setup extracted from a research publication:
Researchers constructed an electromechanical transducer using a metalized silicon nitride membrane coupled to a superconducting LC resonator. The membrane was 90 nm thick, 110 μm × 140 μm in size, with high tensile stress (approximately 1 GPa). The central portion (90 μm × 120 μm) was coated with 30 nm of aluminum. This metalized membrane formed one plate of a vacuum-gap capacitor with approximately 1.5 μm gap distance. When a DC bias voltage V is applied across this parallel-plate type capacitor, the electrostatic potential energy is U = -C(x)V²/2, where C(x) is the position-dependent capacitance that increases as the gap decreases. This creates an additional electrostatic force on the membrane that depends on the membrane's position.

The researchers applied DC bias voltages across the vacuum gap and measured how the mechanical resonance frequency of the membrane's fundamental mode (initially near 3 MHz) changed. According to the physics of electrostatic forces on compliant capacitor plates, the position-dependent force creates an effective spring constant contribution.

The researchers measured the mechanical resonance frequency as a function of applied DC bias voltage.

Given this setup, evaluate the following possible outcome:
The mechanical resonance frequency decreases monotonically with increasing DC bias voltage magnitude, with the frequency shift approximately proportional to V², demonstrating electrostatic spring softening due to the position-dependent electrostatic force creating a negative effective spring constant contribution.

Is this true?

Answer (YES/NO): YES